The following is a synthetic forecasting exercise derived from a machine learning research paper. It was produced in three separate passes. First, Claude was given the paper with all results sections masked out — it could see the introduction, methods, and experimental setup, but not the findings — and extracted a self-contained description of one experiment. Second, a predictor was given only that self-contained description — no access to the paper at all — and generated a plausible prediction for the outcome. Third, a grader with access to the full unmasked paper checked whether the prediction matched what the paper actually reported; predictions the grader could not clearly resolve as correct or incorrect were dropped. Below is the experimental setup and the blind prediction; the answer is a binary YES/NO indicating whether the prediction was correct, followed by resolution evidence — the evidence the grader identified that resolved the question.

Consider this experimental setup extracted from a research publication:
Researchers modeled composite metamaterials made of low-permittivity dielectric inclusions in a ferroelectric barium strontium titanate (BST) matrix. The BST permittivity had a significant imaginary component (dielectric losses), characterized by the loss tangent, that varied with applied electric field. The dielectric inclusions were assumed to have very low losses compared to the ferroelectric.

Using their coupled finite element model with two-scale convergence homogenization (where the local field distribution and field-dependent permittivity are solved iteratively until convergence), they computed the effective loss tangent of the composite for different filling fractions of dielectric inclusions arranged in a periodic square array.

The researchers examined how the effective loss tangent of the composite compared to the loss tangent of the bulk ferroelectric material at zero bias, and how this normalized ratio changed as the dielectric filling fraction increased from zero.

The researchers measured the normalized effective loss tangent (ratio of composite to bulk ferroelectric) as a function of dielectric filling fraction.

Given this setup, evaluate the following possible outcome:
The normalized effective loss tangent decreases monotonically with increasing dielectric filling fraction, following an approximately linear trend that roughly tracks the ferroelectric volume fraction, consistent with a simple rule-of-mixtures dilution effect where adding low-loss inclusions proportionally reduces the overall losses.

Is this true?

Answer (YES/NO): NO